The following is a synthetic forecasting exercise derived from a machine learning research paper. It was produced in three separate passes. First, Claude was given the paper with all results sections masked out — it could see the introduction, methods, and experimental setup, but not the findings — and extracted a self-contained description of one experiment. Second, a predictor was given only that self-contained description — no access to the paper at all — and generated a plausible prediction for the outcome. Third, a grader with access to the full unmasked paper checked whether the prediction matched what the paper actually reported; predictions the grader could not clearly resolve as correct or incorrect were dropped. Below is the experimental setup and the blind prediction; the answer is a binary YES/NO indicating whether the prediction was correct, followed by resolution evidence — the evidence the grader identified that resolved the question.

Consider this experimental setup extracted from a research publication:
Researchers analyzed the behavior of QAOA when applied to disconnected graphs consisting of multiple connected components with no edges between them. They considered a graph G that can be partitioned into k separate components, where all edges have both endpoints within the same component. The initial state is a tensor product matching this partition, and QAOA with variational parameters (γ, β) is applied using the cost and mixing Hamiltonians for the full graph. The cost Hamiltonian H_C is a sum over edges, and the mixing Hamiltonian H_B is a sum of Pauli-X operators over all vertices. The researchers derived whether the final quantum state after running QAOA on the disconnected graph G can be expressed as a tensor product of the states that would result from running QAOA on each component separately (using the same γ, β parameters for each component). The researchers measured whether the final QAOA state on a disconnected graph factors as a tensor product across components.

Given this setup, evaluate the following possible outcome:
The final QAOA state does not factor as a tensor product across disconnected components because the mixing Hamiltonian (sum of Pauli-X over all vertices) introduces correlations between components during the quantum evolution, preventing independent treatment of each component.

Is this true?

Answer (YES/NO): NO